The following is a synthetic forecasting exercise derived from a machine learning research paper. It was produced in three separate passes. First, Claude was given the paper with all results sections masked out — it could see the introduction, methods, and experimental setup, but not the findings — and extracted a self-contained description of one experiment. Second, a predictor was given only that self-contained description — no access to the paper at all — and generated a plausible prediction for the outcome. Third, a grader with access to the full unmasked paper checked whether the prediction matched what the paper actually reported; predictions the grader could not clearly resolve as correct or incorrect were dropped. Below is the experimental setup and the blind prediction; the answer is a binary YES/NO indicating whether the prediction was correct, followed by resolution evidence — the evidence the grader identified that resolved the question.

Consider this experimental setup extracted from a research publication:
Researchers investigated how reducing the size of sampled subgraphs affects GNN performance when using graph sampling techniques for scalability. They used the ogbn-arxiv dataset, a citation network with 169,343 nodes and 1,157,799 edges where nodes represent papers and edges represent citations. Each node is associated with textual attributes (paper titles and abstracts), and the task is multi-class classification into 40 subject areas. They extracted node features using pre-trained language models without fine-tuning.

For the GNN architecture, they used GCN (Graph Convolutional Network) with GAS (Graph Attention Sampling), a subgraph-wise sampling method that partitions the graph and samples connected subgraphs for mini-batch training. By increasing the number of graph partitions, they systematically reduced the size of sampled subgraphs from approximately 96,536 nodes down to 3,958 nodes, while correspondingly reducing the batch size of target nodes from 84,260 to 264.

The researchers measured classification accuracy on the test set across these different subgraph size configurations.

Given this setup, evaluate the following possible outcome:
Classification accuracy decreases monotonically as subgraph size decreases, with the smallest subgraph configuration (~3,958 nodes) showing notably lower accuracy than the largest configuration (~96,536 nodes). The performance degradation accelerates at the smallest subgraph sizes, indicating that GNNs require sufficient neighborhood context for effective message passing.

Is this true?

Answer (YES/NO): YES